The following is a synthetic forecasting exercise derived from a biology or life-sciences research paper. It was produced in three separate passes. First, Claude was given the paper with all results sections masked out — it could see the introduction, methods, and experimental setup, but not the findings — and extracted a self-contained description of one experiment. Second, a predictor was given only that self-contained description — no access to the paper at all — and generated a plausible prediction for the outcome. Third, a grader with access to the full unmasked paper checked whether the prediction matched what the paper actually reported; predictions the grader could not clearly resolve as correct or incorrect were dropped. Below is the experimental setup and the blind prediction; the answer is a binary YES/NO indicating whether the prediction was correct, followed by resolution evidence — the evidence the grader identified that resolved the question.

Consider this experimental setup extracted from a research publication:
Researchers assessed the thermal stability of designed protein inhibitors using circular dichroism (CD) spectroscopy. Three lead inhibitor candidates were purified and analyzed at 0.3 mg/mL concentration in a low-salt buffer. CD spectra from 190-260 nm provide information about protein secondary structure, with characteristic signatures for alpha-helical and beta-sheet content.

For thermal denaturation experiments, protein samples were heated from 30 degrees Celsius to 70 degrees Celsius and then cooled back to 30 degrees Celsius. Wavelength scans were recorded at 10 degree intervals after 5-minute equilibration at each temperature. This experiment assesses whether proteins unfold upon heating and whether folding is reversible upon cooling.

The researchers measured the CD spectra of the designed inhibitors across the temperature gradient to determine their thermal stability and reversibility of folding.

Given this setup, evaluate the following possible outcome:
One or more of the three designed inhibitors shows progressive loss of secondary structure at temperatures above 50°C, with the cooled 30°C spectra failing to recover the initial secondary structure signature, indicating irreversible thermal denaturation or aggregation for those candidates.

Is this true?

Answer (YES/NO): NO